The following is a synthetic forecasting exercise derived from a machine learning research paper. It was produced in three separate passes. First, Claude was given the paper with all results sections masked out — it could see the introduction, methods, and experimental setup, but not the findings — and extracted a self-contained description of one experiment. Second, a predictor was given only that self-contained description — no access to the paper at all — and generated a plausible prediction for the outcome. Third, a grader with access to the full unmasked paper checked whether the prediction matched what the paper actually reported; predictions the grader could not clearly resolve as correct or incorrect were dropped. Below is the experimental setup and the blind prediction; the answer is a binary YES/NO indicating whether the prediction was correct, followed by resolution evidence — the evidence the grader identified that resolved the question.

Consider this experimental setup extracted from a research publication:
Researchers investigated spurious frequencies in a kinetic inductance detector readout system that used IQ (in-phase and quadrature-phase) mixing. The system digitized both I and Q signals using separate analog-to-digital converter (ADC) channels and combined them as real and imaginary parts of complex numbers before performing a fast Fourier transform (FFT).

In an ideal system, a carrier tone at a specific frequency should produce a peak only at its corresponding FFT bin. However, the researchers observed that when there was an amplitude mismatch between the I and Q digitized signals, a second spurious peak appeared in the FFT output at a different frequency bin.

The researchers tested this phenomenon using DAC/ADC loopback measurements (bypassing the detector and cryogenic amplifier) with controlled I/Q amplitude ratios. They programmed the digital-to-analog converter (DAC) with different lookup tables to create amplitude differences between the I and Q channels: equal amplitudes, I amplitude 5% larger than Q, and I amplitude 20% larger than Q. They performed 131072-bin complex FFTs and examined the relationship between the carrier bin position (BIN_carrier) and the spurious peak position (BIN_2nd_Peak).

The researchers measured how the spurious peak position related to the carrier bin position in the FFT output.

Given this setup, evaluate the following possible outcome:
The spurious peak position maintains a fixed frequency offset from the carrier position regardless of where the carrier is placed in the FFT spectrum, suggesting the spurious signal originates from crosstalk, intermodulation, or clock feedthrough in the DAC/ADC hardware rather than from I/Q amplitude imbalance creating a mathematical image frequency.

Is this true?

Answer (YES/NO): NO